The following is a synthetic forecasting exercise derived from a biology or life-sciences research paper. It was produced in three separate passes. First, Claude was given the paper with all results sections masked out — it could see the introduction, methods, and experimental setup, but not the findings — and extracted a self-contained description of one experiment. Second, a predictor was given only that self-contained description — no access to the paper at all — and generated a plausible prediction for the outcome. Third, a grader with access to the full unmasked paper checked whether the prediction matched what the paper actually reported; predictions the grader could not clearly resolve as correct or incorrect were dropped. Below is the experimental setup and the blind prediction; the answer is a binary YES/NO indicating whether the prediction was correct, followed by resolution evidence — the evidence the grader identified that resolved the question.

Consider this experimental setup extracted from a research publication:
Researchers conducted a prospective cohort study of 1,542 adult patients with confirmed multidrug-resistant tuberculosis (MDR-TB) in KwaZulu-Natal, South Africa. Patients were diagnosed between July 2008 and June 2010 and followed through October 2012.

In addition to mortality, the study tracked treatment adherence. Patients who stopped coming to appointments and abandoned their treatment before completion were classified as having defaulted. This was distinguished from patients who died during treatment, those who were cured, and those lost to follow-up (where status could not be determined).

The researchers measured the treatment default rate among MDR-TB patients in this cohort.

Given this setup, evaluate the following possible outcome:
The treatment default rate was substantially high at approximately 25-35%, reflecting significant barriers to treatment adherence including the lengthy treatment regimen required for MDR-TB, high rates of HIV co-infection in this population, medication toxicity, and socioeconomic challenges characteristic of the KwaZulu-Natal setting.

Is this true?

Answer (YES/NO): NO